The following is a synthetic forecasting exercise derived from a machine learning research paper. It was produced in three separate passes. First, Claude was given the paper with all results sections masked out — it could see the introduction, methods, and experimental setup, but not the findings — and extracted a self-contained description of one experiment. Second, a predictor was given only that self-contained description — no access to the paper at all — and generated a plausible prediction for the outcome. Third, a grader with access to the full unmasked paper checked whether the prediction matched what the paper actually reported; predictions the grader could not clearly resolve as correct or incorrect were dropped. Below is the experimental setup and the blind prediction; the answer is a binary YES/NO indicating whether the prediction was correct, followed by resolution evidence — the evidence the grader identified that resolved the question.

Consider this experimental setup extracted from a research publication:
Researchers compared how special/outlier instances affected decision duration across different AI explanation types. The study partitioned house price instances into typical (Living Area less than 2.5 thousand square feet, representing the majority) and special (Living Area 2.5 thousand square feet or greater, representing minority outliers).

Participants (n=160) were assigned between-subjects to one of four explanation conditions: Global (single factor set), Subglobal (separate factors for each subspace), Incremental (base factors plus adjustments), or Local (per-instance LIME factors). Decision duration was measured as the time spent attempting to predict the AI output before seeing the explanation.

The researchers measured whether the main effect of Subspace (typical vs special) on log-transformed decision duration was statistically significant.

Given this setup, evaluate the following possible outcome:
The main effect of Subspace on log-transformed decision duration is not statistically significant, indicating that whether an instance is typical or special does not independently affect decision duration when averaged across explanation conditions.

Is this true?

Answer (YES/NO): NO